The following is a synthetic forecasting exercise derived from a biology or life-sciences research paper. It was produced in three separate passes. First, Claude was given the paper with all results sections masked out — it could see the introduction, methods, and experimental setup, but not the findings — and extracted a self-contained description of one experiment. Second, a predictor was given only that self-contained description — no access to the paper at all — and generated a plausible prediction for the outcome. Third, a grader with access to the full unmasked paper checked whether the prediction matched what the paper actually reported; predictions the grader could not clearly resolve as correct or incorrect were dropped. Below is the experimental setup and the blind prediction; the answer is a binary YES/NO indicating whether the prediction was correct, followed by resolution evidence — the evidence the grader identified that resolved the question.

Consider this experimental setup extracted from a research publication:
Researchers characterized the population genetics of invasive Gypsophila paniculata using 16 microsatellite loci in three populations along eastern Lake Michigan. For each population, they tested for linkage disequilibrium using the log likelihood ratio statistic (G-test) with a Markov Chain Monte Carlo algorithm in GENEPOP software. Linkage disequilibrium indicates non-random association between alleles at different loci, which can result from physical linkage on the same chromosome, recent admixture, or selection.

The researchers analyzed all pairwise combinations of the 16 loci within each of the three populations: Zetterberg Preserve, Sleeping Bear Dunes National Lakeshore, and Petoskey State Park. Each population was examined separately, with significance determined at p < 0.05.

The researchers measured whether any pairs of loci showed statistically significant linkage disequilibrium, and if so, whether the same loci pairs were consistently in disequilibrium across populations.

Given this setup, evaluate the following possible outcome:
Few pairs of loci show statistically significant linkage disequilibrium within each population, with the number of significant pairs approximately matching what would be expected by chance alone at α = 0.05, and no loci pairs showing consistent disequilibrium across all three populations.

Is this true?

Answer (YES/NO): NO